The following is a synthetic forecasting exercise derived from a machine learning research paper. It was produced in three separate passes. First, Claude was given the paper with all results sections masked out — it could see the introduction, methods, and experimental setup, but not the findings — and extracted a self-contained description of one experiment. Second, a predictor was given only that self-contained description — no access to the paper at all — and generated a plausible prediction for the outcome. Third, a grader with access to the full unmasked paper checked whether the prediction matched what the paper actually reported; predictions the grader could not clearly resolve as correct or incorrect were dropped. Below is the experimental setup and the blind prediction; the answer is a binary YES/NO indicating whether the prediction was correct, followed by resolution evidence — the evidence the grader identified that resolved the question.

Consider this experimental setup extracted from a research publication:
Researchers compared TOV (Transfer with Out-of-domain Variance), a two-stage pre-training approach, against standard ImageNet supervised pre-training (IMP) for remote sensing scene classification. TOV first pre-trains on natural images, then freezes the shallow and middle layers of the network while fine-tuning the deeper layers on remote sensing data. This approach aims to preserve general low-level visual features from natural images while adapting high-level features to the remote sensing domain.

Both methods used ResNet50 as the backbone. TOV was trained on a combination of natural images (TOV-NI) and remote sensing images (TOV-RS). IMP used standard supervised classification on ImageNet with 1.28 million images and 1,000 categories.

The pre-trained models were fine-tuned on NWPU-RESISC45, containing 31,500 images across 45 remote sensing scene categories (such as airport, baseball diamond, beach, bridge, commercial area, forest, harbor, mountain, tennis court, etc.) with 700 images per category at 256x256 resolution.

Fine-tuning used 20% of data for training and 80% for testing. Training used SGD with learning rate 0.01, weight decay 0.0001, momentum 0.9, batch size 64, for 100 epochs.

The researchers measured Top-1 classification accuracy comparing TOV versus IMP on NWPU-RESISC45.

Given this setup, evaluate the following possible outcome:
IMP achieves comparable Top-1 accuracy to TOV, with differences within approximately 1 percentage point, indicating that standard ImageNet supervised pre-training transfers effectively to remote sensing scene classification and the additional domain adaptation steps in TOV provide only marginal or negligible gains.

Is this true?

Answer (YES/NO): YES